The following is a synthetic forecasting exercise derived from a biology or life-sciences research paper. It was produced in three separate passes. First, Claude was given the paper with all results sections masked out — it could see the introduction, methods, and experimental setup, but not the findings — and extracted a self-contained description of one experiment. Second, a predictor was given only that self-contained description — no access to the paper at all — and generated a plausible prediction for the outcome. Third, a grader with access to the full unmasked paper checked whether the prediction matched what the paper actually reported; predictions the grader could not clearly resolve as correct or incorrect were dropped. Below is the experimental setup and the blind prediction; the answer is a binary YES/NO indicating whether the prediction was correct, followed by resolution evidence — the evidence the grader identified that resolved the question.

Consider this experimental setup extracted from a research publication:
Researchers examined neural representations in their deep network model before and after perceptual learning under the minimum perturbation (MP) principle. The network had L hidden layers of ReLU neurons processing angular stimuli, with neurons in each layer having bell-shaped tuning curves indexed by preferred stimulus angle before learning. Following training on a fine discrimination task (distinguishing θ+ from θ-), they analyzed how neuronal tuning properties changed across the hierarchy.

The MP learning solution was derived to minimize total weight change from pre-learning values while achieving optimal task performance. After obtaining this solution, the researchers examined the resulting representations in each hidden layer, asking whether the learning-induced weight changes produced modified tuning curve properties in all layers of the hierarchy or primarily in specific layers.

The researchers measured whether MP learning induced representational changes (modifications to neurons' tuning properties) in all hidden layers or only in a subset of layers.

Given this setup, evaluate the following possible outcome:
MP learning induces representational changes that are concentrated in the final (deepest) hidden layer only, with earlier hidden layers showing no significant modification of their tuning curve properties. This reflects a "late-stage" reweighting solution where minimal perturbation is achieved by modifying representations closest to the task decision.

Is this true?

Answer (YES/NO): NO